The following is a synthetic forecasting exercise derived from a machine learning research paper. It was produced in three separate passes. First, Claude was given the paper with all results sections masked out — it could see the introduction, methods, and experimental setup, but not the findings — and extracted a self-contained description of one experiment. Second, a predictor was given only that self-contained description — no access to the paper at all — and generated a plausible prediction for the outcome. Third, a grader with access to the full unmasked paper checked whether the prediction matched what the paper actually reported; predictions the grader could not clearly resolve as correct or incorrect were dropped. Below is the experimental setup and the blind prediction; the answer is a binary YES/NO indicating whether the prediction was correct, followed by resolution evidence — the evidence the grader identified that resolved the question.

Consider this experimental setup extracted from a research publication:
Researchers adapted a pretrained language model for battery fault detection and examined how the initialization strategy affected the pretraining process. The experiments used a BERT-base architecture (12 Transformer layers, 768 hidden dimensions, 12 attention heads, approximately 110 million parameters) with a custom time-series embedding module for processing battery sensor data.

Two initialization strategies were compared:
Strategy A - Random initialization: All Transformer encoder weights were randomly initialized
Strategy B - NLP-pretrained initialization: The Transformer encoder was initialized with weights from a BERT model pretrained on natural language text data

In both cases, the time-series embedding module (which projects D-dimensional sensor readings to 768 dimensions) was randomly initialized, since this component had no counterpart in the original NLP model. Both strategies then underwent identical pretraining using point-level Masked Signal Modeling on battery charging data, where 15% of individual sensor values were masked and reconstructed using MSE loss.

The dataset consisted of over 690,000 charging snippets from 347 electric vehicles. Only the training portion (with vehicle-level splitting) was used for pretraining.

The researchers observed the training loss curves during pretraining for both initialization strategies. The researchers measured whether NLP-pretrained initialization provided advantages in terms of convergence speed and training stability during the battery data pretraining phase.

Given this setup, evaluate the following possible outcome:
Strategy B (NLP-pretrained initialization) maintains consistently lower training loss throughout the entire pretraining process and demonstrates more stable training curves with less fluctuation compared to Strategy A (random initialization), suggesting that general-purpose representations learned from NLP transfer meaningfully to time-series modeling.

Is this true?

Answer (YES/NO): YES